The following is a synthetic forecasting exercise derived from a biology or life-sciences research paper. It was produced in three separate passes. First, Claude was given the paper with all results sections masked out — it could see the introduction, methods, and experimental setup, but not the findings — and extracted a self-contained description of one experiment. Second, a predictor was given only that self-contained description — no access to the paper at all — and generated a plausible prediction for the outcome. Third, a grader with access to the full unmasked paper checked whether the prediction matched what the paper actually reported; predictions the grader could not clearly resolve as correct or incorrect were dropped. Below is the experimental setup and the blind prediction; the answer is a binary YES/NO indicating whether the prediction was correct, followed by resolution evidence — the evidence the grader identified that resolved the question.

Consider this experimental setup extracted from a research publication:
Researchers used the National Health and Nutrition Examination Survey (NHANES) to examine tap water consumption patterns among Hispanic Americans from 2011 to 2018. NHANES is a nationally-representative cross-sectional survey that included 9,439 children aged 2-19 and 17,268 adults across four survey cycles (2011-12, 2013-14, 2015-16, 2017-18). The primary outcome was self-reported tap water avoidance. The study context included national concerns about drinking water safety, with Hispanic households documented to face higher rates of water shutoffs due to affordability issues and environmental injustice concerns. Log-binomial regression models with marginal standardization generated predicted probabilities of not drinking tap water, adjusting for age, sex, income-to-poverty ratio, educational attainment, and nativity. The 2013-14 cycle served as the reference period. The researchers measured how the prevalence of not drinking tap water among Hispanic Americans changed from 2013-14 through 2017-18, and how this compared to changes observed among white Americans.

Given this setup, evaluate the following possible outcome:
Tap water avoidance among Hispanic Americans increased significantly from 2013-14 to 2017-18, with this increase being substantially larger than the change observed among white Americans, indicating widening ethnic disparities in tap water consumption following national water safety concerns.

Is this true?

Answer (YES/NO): YES